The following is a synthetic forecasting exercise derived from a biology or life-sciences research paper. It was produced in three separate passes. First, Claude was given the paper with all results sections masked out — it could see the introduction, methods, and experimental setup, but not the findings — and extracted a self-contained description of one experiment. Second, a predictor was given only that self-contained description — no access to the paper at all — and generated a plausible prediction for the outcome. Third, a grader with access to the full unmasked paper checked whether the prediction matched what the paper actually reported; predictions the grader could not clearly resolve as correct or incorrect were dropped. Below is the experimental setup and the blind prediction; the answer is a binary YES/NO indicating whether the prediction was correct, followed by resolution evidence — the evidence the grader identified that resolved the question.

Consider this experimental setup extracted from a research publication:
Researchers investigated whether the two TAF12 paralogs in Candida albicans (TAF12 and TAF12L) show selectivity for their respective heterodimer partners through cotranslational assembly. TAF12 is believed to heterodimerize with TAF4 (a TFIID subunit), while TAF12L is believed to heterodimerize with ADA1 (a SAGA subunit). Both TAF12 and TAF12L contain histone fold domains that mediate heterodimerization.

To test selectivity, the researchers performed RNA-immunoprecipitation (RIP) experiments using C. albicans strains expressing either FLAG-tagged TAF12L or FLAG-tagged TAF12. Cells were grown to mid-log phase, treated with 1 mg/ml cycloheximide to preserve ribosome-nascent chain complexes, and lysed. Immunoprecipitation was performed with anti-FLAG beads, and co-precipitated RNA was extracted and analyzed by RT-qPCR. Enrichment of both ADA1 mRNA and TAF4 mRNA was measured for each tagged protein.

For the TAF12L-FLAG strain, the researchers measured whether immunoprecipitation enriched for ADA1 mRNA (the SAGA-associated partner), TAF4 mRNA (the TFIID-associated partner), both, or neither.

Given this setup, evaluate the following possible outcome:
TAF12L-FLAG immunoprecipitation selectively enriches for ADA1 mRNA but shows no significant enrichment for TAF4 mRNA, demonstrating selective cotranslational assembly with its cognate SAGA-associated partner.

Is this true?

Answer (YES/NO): YES